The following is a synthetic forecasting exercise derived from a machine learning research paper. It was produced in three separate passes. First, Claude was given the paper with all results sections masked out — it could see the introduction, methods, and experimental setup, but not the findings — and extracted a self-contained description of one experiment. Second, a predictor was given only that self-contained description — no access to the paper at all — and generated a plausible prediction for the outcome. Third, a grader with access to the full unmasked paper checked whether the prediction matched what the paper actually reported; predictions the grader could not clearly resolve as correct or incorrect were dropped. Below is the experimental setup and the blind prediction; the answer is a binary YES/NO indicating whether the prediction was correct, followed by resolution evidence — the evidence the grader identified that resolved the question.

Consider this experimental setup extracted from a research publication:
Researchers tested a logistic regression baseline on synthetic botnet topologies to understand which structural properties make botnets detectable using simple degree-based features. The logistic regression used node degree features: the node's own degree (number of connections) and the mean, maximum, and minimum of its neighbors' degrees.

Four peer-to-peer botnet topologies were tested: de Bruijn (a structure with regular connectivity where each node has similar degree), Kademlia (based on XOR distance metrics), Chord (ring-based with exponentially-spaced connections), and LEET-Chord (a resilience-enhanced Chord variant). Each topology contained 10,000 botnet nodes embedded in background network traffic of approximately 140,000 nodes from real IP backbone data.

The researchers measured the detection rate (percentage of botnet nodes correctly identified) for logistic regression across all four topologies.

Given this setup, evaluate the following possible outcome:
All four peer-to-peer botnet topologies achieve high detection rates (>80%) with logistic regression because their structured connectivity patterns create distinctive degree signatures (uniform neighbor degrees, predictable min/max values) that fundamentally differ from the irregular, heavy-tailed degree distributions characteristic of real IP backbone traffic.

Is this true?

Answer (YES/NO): NO